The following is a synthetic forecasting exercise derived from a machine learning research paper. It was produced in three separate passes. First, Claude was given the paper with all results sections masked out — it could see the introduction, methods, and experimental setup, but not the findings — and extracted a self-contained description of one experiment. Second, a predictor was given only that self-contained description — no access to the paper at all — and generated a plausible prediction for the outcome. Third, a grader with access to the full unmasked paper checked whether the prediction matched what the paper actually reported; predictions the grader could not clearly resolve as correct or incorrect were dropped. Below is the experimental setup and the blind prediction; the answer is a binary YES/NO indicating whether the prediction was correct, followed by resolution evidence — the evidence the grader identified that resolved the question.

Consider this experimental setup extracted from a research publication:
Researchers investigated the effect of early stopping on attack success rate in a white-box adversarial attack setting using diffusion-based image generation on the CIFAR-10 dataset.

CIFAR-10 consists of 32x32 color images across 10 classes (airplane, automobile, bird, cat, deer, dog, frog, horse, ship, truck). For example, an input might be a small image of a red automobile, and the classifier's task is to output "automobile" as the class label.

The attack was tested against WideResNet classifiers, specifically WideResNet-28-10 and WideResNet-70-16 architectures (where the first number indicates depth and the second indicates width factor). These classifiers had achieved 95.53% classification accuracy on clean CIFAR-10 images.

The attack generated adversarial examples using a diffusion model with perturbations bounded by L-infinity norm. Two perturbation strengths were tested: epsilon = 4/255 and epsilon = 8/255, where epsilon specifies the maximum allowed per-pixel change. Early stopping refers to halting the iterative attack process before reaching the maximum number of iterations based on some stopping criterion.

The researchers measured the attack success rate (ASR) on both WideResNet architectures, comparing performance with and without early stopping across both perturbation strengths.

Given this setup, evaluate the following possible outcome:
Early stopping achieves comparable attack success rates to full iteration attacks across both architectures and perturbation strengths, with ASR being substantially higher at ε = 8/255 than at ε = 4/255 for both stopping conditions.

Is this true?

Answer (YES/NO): NO